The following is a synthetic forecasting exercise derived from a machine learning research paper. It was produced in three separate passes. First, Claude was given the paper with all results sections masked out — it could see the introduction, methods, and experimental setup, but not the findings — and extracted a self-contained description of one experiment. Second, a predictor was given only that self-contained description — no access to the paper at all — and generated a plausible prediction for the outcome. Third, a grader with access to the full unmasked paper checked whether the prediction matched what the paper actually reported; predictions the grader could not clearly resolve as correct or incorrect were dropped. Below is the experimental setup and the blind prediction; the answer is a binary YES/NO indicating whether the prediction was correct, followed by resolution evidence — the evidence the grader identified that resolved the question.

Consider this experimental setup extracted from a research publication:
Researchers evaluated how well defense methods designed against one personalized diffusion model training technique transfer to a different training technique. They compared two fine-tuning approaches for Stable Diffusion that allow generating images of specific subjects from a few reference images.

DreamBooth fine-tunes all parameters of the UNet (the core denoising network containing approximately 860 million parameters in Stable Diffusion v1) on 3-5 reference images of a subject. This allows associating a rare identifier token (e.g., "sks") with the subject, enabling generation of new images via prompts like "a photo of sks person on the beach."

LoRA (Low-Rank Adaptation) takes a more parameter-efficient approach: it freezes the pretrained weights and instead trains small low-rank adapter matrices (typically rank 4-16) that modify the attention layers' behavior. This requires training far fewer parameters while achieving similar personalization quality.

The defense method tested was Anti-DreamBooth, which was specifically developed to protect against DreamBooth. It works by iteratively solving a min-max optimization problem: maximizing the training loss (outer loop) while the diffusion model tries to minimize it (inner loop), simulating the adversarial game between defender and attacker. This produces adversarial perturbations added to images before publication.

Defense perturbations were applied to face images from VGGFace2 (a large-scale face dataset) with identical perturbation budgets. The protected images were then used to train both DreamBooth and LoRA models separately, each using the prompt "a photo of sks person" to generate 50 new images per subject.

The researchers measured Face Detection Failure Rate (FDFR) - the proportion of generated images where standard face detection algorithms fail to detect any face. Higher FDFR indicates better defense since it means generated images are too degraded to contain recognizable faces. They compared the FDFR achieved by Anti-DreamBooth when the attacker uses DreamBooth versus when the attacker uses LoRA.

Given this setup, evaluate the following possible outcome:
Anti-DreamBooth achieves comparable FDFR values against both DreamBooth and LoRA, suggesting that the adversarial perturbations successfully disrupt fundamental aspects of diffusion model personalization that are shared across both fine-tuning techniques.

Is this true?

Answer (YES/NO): NO